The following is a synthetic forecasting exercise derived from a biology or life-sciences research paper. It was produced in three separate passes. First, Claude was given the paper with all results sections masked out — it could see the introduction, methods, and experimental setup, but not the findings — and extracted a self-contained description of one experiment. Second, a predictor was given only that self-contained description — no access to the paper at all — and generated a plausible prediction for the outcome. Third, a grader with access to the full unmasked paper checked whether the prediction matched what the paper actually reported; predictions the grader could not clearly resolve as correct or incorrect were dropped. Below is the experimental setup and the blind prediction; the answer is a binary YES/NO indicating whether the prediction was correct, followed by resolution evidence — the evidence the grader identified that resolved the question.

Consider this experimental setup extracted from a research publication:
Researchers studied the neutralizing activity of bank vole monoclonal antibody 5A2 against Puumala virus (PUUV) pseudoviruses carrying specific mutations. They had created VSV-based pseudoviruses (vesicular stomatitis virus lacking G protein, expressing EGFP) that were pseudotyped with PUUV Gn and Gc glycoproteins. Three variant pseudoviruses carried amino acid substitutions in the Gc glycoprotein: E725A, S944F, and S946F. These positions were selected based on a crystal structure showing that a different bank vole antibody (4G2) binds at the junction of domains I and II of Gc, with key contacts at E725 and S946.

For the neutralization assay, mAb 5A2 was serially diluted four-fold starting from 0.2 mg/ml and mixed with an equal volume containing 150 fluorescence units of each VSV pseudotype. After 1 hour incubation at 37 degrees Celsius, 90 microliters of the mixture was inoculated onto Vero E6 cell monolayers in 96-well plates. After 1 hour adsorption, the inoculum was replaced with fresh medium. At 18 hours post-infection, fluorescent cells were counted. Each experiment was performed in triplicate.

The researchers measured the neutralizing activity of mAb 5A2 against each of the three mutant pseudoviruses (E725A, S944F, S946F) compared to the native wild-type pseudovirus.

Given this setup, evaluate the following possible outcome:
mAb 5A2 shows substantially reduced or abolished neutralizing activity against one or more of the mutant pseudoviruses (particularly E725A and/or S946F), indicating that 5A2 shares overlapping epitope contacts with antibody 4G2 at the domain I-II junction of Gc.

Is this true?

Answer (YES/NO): NO